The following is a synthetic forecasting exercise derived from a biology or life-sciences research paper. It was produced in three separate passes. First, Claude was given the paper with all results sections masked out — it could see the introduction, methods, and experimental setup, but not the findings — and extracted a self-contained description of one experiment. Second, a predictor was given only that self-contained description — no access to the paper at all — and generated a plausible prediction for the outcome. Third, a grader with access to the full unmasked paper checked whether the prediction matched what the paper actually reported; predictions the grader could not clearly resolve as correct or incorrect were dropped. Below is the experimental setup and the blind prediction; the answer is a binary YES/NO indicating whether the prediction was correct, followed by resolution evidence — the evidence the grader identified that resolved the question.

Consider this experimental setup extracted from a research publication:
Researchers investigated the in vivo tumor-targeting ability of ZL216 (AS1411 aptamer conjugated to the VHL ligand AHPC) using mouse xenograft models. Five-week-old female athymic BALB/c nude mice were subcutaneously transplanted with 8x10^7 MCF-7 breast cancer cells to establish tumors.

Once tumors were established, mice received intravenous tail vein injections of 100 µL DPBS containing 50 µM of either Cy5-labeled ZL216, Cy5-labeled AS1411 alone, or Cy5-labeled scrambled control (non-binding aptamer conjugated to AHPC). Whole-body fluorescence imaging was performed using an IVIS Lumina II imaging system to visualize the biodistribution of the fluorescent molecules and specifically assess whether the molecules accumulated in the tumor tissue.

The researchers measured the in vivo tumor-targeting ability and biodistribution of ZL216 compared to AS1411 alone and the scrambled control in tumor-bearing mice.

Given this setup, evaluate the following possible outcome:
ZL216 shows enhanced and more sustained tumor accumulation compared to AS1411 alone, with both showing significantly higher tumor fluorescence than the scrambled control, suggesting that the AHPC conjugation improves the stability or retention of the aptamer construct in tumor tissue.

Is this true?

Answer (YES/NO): NO